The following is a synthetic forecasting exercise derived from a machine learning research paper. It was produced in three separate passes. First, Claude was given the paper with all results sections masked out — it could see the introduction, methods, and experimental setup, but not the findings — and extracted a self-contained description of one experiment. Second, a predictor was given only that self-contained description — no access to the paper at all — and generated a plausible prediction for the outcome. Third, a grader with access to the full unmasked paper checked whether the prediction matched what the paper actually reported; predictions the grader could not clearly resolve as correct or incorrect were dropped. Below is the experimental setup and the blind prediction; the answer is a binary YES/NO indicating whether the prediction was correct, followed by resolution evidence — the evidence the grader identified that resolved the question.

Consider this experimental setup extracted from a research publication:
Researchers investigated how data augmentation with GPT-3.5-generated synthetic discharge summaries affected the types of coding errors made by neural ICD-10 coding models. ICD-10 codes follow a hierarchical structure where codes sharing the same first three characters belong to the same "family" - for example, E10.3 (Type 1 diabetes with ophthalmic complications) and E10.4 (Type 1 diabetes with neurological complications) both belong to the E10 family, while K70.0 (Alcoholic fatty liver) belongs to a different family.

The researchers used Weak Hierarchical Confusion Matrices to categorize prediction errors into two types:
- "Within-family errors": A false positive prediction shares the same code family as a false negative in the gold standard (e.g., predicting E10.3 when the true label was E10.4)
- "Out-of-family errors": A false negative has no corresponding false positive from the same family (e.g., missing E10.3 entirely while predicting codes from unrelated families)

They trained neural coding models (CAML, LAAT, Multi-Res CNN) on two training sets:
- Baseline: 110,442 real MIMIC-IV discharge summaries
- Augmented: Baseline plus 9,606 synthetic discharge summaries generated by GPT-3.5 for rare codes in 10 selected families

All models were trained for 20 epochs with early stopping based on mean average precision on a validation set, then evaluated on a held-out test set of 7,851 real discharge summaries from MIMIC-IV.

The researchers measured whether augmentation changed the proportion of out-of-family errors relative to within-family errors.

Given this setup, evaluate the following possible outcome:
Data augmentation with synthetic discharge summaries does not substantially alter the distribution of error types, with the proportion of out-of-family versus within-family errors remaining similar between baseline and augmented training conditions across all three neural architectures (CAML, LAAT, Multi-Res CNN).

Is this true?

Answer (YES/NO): NO